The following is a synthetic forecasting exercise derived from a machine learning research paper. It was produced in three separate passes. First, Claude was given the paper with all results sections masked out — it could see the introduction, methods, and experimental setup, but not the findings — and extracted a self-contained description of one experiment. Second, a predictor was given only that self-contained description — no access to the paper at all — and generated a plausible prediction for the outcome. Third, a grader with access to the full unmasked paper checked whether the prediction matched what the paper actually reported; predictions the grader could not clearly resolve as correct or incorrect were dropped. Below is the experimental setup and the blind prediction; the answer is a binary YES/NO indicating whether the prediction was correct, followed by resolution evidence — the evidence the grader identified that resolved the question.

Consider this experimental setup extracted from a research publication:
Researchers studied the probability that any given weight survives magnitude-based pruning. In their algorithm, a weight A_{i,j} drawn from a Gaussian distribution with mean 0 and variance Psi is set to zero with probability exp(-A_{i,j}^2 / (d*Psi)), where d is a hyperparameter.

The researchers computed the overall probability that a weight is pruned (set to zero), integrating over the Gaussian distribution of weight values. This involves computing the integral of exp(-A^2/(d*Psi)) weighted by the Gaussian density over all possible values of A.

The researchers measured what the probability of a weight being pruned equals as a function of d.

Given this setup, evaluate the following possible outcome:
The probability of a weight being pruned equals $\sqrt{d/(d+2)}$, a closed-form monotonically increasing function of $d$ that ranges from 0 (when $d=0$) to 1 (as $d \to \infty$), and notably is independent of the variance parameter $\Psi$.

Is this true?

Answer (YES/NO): NO